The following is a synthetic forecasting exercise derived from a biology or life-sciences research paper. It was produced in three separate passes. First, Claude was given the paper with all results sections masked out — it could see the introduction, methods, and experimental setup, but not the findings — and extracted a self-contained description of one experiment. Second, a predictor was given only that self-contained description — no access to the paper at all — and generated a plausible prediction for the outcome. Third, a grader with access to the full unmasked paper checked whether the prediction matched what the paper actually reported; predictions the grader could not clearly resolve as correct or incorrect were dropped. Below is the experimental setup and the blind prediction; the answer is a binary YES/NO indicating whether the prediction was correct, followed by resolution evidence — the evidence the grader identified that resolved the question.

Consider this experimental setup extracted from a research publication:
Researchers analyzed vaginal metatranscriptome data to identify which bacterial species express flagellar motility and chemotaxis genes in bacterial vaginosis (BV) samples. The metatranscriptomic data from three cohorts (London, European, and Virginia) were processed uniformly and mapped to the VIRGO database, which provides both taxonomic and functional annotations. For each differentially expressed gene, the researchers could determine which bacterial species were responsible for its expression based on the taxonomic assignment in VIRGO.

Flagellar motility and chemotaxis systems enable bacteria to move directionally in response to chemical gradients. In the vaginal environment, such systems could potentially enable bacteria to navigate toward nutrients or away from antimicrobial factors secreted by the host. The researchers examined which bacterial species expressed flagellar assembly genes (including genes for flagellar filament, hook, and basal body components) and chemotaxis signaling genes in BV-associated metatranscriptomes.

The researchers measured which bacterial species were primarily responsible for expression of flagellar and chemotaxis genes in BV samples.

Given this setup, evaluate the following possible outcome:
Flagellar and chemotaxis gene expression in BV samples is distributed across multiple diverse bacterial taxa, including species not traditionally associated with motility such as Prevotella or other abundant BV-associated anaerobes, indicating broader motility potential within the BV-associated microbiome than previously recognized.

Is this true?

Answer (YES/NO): NO